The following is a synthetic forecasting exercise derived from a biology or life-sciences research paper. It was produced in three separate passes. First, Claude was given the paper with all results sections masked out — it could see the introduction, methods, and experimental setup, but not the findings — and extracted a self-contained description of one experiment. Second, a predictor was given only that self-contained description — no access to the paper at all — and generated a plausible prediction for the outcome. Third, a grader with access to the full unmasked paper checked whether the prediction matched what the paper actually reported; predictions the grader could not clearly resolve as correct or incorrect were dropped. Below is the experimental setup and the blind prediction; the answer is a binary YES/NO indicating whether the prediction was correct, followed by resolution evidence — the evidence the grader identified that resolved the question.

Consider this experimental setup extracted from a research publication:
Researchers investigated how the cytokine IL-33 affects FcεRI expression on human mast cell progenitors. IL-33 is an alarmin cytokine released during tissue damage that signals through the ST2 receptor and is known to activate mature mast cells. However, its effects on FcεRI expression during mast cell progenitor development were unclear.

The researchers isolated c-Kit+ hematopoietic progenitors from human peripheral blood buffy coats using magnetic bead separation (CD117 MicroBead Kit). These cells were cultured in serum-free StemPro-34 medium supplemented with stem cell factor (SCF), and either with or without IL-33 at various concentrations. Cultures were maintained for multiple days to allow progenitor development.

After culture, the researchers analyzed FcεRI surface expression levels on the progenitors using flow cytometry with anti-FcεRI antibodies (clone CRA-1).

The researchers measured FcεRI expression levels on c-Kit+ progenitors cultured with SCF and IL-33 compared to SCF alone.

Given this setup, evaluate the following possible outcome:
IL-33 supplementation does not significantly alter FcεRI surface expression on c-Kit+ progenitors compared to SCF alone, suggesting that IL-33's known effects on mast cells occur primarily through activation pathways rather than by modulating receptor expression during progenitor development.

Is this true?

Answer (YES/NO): NO